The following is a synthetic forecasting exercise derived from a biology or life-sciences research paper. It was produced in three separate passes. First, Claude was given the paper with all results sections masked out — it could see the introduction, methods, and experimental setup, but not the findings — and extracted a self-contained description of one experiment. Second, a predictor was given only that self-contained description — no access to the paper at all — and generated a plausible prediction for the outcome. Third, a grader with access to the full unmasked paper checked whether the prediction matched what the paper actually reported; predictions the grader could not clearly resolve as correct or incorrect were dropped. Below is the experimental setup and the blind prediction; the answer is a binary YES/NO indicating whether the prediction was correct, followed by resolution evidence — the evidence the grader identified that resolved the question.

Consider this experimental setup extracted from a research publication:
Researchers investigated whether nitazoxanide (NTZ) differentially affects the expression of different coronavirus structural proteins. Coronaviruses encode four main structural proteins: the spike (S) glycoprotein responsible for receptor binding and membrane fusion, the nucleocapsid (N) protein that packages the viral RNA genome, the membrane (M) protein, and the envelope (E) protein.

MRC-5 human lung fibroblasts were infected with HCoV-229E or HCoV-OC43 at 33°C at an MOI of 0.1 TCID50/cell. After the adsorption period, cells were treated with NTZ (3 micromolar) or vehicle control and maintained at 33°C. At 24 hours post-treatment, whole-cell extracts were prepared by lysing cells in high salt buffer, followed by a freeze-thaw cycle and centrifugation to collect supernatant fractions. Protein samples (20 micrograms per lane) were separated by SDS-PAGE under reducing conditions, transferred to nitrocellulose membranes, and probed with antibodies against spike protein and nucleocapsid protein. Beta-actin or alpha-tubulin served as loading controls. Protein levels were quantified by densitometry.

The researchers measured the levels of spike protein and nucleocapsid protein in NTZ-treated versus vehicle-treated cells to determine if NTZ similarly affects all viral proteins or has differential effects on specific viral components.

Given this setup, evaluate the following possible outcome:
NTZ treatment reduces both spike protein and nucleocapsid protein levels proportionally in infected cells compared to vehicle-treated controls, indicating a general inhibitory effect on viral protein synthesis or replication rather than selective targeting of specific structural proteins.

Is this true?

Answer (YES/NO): NO